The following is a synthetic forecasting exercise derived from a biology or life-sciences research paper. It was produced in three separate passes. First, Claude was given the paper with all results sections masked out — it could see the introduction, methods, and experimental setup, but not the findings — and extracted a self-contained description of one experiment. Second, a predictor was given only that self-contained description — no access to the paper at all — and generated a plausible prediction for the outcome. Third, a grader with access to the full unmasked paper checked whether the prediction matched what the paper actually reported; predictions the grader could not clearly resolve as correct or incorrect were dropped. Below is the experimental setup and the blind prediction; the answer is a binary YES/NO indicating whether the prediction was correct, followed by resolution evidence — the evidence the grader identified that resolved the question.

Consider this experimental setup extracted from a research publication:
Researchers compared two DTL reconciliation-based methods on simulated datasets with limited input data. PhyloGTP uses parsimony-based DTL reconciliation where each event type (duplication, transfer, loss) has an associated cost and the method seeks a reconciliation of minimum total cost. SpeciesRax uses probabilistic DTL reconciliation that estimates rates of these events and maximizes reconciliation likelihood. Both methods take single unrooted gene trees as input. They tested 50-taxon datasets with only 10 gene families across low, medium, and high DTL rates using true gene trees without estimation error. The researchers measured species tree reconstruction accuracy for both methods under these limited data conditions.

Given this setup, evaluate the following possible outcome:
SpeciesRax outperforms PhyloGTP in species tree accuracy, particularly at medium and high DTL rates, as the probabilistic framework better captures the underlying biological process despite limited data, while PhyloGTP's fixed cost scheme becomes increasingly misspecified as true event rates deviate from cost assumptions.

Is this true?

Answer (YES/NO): NO